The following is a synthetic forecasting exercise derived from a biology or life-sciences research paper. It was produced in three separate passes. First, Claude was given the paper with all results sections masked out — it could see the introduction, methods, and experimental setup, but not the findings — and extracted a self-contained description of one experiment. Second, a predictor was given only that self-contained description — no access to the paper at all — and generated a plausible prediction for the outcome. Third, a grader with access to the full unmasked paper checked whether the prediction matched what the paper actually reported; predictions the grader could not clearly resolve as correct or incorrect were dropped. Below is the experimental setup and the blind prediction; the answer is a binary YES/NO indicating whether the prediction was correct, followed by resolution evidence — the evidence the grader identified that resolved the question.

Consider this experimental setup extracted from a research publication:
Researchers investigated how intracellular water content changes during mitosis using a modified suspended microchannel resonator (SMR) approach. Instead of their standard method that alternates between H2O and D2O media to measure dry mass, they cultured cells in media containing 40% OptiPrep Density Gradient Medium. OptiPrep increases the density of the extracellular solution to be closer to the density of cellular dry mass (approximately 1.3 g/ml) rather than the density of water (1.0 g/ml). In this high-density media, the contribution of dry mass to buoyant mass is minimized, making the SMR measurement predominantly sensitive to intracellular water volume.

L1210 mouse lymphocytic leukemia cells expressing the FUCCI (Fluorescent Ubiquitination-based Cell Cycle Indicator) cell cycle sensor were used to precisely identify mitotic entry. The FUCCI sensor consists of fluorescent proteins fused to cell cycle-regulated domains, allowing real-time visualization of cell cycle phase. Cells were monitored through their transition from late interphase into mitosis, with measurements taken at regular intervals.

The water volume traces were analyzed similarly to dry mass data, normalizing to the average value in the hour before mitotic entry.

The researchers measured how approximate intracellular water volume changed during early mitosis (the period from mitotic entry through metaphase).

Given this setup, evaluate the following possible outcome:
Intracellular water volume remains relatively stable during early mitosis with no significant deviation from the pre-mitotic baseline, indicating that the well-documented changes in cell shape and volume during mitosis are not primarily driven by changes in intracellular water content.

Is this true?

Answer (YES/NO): NO